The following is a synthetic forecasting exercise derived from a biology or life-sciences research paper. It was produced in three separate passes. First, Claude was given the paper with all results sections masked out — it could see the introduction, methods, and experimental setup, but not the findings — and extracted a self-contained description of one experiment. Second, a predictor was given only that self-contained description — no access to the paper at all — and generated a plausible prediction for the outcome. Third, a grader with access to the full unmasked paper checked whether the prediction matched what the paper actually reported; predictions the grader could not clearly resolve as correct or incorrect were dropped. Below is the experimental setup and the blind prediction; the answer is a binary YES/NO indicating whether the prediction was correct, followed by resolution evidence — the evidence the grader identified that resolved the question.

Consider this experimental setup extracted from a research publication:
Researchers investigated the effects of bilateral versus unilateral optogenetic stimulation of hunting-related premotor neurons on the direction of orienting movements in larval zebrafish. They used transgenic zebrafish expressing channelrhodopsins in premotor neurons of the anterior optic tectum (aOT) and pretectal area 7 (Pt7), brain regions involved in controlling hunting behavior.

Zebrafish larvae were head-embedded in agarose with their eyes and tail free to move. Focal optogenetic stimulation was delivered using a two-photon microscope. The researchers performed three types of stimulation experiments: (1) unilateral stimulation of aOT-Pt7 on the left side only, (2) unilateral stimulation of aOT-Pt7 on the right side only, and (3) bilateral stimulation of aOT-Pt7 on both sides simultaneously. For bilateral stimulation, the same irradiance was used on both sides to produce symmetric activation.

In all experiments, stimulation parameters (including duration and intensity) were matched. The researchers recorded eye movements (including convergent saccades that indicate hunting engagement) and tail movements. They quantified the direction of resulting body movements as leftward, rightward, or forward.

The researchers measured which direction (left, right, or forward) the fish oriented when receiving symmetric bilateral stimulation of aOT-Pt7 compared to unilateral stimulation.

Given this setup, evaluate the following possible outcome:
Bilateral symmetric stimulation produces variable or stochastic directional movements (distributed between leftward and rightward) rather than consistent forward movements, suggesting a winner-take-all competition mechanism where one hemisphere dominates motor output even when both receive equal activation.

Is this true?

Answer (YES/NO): NO